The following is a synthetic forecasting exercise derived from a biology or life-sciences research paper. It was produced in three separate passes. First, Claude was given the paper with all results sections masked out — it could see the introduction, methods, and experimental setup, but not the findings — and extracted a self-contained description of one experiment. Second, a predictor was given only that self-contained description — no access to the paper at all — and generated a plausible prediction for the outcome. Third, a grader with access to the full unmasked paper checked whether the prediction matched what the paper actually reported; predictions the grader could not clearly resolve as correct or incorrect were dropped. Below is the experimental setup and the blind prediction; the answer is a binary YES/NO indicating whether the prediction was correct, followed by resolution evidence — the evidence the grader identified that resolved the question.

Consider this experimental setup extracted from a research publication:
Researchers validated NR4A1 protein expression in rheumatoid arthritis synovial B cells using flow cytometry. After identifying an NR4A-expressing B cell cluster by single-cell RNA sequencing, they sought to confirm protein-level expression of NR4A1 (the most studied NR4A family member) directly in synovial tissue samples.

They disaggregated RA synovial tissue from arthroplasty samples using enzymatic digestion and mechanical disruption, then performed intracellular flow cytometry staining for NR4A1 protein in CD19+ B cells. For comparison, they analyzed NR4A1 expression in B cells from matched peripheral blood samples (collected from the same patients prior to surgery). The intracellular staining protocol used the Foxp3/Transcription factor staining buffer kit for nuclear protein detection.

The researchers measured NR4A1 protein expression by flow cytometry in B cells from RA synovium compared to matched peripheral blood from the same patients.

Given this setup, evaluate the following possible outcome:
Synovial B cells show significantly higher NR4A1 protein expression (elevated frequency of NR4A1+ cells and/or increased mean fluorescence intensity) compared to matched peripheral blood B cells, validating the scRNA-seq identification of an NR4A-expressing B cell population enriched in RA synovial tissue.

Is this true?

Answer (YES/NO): YES